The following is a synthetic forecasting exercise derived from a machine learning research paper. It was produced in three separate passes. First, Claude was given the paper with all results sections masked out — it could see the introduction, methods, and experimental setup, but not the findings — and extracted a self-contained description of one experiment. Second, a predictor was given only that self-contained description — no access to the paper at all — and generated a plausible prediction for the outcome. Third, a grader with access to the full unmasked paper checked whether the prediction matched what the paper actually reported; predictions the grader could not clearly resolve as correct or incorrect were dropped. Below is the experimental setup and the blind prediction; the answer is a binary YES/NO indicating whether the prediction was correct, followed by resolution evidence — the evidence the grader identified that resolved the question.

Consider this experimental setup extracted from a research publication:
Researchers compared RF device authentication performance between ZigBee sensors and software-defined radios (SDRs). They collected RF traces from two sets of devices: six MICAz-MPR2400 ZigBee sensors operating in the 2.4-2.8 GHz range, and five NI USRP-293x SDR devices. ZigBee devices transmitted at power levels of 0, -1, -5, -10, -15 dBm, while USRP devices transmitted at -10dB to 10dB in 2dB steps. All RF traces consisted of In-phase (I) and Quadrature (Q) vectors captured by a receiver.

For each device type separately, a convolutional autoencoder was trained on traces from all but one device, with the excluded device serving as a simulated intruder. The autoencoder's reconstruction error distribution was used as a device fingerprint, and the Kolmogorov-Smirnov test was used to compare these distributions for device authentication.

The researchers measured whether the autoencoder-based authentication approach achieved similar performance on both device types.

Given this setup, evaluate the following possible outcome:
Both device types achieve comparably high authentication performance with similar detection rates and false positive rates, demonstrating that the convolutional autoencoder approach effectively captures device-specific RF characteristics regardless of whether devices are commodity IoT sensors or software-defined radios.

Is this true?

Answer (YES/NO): NO